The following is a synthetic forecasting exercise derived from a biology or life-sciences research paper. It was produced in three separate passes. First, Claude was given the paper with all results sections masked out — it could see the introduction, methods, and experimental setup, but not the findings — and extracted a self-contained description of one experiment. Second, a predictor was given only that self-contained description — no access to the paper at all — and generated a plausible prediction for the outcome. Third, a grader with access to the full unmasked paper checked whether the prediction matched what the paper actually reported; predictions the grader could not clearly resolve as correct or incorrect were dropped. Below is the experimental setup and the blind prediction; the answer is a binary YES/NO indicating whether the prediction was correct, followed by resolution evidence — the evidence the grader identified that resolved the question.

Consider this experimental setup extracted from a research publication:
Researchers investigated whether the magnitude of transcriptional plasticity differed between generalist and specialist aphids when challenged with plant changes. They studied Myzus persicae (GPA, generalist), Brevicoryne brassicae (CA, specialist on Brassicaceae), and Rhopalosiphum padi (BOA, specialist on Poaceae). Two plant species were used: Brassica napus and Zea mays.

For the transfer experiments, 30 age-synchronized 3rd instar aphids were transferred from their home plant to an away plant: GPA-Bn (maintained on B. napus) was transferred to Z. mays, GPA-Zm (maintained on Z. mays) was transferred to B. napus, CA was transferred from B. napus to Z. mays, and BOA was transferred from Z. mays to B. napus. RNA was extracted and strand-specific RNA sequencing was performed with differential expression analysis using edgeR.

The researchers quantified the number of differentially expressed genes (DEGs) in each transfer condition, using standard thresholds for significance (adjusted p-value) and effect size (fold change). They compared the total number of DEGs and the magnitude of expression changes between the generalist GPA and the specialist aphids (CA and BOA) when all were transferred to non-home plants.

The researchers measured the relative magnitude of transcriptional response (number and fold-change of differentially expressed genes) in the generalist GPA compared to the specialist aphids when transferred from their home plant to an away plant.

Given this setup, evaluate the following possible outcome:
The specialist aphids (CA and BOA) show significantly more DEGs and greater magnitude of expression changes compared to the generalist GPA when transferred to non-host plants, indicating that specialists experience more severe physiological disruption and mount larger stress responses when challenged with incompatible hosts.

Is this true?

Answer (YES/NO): NO